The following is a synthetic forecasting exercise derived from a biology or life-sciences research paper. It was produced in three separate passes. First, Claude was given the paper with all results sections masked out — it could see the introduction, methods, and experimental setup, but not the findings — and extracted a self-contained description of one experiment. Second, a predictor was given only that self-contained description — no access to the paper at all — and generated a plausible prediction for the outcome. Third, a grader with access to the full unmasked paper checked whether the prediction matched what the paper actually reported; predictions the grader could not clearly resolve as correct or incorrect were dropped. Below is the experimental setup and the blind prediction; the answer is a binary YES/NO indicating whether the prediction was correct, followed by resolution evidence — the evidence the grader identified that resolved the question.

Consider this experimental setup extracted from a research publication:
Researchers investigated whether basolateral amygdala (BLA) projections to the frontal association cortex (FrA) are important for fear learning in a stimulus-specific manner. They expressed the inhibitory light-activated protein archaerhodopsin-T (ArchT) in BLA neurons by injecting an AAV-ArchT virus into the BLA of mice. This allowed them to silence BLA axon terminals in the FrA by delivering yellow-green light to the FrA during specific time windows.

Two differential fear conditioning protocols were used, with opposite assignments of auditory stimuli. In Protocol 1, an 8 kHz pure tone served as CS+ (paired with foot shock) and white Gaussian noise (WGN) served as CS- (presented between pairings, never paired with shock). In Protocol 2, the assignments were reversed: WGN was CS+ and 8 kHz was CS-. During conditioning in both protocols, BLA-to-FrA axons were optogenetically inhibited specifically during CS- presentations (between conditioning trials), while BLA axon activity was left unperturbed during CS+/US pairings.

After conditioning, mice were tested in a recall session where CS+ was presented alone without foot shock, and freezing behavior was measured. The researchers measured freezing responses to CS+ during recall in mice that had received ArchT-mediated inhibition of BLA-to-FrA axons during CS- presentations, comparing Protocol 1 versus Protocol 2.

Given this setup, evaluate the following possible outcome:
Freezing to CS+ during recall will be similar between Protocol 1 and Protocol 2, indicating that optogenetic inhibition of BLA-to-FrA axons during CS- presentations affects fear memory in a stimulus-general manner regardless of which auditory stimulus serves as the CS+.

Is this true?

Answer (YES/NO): NO